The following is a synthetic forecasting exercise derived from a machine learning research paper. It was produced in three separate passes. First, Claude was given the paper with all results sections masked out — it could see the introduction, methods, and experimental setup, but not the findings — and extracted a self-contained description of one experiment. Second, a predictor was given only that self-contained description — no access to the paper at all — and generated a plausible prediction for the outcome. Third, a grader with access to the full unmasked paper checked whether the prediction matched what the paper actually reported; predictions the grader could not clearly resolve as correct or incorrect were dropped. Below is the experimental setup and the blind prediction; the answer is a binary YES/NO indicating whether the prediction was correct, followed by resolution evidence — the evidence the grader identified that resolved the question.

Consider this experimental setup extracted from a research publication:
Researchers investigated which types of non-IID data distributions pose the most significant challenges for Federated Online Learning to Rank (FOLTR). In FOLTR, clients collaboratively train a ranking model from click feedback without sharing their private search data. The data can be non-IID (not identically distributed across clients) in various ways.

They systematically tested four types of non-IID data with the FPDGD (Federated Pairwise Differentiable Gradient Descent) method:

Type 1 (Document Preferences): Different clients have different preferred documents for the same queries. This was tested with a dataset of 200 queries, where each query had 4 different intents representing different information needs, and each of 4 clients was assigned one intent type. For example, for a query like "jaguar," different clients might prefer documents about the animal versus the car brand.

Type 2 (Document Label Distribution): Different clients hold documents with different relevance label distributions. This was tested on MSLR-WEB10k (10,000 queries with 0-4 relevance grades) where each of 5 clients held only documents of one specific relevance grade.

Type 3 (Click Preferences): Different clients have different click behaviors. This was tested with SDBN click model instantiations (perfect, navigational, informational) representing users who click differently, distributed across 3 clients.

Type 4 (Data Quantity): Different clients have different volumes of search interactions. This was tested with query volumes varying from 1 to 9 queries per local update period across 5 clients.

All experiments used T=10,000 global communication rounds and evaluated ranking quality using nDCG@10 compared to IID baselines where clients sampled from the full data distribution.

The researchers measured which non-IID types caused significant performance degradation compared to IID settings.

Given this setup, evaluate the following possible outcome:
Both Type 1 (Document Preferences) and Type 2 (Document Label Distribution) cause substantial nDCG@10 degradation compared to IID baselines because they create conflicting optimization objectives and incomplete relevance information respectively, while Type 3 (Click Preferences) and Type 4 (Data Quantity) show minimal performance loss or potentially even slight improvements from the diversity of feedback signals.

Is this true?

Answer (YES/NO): YES